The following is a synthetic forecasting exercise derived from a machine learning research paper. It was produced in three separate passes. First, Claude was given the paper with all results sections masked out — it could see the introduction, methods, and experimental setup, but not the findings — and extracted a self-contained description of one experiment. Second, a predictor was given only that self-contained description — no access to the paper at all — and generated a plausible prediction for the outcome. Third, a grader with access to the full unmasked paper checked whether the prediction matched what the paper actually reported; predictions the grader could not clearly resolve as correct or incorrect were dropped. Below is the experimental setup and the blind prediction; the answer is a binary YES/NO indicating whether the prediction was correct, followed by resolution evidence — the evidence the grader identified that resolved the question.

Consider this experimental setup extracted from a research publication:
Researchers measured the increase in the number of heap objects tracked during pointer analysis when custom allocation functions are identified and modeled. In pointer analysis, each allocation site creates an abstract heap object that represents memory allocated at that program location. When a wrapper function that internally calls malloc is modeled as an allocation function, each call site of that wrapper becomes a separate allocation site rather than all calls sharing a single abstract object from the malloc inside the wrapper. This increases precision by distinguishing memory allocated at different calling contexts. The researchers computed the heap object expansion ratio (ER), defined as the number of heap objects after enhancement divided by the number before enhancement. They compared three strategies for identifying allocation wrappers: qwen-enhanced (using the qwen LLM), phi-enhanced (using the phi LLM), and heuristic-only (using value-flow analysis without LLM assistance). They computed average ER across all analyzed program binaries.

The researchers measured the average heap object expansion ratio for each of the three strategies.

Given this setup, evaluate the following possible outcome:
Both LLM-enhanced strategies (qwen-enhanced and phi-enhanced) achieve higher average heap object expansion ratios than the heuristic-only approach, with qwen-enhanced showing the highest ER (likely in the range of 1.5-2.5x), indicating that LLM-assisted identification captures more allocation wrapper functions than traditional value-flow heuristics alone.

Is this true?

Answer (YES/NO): NO